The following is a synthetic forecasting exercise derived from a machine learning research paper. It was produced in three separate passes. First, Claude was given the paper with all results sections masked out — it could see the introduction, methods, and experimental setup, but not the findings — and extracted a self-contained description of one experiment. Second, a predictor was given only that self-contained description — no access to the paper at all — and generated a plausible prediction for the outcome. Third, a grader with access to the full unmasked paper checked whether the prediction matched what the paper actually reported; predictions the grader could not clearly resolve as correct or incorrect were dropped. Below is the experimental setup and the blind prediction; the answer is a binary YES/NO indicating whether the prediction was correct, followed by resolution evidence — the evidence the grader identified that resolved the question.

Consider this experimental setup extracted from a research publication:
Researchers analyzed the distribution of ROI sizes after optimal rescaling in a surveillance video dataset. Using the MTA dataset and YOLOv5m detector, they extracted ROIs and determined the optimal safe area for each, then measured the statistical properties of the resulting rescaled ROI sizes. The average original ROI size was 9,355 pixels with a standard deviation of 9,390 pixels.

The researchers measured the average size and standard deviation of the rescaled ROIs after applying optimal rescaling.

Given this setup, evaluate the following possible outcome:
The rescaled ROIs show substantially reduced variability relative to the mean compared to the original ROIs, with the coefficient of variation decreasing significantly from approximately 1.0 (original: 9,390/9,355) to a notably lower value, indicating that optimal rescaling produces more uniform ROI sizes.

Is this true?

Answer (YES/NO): NO